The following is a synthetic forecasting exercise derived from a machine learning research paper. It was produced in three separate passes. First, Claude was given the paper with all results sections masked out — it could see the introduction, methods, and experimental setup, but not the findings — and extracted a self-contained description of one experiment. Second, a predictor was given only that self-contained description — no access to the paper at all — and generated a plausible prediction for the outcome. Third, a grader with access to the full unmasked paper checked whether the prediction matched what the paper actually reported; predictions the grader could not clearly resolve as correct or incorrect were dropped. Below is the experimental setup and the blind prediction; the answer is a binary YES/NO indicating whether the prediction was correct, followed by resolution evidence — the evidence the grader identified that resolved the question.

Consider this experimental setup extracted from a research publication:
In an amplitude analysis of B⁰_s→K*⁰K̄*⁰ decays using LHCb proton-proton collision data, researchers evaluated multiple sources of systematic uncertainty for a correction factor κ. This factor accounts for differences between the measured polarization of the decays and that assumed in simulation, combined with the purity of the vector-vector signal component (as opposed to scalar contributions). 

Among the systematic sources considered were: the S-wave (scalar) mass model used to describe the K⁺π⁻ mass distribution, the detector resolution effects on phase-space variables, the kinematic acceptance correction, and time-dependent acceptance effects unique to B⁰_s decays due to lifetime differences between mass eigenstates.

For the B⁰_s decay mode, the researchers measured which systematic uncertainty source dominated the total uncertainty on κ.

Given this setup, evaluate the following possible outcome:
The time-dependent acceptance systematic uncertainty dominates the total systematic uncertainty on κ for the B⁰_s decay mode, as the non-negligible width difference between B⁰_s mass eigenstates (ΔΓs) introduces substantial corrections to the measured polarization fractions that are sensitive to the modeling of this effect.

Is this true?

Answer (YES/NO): NO